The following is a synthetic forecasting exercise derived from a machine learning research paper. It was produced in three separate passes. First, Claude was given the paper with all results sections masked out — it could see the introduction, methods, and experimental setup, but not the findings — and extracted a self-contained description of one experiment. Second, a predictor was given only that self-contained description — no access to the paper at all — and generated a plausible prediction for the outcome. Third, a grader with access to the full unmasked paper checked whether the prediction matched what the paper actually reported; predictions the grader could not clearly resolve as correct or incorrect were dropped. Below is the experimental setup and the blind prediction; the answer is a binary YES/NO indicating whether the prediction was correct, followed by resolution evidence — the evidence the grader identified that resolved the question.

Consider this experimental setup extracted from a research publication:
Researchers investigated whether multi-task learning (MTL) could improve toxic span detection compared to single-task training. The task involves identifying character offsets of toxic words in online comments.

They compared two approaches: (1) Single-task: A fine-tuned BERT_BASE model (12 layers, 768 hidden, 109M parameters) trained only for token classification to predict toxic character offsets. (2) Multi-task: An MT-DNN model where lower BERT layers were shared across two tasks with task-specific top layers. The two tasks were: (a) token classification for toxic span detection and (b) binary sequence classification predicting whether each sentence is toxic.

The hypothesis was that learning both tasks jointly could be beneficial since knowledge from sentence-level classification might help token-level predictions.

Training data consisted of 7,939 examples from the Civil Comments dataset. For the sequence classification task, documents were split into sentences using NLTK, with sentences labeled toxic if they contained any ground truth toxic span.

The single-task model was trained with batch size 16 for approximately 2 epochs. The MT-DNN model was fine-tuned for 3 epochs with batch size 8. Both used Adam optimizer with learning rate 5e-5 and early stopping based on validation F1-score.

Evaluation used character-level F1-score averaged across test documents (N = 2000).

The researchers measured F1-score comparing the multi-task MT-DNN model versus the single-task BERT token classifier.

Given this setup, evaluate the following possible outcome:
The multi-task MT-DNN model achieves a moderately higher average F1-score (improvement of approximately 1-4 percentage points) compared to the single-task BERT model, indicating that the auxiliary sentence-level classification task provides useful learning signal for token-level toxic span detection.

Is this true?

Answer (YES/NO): NO